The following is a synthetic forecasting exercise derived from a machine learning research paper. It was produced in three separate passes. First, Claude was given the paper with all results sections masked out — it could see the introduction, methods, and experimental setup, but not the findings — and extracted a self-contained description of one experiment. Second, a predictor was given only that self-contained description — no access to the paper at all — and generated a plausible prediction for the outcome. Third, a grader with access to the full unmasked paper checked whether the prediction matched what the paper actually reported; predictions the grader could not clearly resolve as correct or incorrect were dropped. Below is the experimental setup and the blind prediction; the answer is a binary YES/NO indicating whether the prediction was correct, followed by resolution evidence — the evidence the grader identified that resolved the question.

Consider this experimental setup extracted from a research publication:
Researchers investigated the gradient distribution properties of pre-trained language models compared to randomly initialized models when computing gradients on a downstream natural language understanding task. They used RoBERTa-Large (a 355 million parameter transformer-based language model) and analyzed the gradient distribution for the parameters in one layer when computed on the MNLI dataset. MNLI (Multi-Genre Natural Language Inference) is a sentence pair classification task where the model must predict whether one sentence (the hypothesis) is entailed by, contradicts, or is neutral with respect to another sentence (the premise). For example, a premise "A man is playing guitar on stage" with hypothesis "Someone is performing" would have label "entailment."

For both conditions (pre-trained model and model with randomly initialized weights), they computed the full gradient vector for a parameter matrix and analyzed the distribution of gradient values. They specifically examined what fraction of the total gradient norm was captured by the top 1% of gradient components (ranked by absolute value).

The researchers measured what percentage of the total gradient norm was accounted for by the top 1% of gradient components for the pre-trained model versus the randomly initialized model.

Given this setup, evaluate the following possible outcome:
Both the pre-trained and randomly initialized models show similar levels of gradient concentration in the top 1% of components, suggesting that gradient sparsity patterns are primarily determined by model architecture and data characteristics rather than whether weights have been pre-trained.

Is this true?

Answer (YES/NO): NO